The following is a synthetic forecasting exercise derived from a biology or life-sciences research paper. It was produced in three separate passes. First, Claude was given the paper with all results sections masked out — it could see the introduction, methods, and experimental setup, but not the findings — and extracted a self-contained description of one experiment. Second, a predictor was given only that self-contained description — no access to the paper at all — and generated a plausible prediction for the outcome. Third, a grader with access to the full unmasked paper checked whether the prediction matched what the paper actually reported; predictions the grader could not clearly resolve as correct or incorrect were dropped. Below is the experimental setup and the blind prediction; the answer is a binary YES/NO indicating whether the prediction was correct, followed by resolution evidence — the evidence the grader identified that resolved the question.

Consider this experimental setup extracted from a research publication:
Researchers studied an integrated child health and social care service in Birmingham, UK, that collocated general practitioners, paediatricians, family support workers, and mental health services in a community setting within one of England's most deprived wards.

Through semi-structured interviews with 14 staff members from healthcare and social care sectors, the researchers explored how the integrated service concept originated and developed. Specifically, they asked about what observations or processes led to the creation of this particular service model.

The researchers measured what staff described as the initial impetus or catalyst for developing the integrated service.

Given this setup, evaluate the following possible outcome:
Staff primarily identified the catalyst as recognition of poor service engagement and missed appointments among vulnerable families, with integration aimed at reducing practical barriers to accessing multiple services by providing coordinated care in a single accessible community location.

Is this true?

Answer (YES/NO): NO